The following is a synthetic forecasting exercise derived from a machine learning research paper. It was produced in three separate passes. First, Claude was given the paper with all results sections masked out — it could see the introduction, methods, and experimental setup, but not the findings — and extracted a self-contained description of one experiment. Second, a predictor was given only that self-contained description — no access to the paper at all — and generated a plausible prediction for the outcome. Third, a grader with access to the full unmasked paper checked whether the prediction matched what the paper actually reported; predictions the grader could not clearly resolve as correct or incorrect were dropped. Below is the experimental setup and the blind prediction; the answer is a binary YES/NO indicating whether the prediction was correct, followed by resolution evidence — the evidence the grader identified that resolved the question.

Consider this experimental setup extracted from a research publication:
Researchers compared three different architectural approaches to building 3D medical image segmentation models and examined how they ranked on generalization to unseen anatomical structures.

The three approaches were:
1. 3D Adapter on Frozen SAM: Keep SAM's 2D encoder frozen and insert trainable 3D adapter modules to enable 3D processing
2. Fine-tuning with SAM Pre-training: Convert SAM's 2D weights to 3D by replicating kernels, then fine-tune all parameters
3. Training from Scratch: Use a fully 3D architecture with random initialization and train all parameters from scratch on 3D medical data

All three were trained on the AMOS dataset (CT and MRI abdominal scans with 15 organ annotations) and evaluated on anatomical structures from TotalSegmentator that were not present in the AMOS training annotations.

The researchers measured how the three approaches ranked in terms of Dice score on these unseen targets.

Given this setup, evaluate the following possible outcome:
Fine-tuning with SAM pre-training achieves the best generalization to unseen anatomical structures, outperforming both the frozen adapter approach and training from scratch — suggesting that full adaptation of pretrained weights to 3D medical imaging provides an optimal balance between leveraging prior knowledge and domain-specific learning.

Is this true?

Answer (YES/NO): NO